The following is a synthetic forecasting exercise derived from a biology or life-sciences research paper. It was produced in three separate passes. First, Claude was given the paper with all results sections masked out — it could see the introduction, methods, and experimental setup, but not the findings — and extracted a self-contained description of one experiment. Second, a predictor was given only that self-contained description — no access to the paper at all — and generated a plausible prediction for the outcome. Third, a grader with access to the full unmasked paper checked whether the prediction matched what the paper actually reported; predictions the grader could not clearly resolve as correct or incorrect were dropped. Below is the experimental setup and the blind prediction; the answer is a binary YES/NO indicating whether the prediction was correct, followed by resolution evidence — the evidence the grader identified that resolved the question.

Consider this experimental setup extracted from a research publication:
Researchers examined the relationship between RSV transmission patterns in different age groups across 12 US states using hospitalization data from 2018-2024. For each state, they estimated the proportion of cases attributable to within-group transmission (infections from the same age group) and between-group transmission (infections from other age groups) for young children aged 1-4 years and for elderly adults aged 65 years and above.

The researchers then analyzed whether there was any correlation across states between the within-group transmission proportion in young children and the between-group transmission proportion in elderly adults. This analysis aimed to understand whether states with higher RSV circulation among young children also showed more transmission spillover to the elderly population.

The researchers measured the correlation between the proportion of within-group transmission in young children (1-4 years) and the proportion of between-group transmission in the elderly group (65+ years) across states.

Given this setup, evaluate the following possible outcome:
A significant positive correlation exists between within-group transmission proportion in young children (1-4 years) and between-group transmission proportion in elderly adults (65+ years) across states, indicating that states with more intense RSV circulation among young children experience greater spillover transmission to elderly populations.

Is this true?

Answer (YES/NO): YES